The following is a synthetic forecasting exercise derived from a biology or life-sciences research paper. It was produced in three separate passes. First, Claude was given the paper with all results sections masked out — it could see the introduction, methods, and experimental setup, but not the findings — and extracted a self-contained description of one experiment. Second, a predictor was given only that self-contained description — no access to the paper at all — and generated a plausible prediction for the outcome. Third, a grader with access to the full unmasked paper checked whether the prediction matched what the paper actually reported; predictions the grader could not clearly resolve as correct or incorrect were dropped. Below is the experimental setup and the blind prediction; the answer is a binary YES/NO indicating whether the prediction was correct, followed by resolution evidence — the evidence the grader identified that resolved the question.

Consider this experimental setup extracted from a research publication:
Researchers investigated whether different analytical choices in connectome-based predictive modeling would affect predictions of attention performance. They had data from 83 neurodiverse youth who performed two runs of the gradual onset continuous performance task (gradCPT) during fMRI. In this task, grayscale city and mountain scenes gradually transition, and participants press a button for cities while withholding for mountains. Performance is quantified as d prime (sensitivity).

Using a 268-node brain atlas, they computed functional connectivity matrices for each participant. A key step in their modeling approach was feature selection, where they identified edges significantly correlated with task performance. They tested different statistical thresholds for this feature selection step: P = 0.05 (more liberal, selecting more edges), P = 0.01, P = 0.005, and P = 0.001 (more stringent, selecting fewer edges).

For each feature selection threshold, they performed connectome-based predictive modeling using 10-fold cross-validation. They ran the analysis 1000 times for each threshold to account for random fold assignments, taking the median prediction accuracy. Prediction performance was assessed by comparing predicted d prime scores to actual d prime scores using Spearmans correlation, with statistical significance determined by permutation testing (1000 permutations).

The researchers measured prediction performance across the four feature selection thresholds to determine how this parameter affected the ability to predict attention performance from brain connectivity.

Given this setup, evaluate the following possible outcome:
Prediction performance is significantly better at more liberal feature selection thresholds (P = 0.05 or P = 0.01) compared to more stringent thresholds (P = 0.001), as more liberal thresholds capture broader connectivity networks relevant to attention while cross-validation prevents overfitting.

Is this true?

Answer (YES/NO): YES